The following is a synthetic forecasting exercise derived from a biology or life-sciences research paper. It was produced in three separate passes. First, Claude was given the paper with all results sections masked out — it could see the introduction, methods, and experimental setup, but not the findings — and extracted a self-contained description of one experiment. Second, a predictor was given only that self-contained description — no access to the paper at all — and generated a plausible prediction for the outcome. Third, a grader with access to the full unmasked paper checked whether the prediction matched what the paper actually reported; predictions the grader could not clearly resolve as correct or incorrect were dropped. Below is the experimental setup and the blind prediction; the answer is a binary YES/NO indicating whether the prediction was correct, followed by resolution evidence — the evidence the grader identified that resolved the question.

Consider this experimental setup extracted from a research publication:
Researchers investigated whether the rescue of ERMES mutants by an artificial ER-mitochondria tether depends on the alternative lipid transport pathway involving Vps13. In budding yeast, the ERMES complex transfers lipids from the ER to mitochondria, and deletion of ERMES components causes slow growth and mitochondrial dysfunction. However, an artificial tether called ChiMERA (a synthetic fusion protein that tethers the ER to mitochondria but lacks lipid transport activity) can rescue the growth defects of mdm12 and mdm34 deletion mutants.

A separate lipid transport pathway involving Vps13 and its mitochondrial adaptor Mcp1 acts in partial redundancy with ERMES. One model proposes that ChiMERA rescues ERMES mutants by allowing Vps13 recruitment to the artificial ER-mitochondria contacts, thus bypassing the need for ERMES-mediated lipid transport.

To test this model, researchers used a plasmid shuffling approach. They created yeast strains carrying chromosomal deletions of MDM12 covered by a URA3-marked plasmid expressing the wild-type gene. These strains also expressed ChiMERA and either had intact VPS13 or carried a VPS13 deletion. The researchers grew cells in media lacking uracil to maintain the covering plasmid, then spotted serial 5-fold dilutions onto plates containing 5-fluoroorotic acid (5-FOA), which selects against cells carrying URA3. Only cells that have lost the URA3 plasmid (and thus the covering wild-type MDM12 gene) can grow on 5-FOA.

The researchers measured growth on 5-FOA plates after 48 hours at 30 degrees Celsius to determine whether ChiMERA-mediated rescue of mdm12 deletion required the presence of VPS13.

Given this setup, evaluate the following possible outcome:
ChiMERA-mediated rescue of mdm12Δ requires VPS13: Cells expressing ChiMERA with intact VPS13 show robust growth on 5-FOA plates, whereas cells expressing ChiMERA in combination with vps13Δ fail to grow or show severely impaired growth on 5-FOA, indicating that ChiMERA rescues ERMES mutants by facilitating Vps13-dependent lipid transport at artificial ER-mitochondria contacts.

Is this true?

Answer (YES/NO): NO